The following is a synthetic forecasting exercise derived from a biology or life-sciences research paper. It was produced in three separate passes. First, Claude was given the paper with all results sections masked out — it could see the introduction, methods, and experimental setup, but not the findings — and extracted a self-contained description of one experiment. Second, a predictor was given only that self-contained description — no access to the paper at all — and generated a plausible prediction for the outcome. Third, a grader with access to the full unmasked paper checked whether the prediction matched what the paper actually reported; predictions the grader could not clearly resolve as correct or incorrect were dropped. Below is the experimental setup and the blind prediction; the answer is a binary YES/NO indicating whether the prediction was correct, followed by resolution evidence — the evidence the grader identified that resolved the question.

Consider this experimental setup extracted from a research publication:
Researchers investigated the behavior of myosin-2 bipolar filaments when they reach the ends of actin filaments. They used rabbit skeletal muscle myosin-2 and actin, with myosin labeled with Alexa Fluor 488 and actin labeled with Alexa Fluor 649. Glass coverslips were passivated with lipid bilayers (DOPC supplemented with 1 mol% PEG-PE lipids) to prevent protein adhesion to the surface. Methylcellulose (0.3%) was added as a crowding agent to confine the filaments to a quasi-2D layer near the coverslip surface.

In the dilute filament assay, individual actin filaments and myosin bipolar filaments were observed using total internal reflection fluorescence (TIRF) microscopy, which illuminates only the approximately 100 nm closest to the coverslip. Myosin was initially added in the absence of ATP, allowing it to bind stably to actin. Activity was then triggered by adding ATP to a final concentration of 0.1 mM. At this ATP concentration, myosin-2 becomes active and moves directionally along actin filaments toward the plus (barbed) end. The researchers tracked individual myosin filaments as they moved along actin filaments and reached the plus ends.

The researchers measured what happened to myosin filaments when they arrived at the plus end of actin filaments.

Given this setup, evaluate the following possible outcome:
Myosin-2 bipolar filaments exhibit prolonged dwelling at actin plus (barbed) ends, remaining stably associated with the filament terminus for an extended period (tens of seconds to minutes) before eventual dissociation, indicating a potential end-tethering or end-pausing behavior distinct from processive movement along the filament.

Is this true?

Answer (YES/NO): YES